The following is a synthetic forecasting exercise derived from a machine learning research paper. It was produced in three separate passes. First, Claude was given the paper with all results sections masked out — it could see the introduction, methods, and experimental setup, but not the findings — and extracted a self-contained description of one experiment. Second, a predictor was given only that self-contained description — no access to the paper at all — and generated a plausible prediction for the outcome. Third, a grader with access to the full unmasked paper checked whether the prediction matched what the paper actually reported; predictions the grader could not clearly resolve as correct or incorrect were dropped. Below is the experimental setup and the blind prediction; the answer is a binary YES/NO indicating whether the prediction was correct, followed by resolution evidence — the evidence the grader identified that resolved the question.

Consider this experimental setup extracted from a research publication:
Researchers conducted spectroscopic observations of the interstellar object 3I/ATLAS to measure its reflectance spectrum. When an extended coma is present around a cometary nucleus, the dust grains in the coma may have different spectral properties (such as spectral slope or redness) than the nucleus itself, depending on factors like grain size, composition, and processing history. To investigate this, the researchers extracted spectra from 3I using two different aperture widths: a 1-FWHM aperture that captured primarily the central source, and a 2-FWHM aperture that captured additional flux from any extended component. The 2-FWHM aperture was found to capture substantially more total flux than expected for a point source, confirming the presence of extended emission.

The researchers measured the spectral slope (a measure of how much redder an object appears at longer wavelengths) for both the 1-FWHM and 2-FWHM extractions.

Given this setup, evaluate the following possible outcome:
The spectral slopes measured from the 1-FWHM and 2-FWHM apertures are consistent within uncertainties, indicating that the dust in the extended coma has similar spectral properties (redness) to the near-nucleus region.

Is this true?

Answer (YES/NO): YES